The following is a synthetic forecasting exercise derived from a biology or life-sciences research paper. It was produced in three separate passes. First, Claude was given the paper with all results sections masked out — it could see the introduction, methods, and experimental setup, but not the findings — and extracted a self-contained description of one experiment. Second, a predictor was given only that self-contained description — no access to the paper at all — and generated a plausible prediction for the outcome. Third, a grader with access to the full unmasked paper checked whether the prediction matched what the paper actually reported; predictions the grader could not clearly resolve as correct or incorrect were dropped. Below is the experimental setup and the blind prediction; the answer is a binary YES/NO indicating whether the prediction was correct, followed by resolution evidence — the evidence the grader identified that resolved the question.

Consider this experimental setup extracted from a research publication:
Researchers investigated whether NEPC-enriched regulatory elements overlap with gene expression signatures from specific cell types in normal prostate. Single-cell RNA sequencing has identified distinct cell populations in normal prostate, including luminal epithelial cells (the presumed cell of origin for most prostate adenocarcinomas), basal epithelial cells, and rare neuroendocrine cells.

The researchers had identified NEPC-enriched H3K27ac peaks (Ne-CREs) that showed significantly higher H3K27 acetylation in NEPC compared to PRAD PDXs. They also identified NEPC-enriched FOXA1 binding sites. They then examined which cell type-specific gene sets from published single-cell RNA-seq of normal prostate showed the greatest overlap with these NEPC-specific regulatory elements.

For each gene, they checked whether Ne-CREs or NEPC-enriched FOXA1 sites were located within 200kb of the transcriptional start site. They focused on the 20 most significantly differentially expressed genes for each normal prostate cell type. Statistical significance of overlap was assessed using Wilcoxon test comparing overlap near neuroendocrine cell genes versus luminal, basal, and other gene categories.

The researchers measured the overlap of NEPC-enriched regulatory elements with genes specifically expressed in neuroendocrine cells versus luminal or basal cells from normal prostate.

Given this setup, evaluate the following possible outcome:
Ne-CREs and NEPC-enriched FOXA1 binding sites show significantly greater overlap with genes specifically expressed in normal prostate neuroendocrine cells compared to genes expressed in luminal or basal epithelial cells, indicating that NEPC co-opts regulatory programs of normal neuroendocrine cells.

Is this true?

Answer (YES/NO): YES